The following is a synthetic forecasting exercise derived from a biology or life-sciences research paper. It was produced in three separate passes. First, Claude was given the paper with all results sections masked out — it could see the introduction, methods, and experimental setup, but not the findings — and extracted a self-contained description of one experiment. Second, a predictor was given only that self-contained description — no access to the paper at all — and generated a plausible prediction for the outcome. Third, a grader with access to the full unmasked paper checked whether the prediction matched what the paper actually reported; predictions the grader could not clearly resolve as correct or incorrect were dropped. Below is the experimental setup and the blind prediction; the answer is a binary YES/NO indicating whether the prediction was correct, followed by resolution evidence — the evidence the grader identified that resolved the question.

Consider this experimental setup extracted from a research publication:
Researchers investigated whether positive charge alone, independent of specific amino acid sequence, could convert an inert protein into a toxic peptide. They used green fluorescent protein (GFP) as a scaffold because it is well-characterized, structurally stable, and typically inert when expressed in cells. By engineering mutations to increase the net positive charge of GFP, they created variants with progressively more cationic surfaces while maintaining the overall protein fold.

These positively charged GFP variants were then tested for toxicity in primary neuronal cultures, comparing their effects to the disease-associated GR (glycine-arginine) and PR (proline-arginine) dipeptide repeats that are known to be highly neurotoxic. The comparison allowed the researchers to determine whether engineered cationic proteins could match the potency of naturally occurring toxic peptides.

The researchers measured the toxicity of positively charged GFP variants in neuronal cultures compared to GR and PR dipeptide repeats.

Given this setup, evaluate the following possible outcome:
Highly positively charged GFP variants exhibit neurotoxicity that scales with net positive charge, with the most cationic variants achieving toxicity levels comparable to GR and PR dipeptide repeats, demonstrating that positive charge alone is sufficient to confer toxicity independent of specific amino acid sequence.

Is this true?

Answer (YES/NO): YES